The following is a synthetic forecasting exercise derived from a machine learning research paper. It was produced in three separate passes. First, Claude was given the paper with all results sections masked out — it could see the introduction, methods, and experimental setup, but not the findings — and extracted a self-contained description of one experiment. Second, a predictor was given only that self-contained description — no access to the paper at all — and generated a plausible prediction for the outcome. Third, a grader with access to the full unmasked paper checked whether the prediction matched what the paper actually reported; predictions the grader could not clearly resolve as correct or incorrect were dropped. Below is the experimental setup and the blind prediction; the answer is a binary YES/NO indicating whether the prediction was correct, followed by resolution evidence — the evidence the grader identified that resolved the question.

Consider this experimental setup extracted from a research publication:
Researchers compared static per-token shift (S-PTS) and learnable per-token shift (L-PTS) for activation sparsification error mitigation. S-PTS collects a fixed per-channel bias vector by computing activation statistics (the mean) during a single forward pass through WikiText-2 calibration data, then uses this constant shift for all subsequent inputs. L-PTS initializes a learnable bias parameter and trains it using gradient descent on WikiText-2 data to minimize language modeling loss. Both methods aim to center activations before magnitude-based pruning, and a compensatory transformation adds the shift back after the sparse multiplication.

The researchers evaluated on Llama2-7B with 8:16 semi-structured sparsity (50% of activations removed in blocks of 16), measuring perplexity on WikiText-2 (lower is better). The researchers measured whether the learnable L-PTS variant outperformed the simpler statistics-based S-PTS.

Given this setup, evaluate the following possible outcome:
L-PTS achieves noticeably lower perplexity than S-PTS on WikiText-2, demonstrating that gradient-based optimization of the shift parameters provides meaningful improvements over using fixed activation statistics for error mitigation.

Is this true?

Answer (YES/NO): NO